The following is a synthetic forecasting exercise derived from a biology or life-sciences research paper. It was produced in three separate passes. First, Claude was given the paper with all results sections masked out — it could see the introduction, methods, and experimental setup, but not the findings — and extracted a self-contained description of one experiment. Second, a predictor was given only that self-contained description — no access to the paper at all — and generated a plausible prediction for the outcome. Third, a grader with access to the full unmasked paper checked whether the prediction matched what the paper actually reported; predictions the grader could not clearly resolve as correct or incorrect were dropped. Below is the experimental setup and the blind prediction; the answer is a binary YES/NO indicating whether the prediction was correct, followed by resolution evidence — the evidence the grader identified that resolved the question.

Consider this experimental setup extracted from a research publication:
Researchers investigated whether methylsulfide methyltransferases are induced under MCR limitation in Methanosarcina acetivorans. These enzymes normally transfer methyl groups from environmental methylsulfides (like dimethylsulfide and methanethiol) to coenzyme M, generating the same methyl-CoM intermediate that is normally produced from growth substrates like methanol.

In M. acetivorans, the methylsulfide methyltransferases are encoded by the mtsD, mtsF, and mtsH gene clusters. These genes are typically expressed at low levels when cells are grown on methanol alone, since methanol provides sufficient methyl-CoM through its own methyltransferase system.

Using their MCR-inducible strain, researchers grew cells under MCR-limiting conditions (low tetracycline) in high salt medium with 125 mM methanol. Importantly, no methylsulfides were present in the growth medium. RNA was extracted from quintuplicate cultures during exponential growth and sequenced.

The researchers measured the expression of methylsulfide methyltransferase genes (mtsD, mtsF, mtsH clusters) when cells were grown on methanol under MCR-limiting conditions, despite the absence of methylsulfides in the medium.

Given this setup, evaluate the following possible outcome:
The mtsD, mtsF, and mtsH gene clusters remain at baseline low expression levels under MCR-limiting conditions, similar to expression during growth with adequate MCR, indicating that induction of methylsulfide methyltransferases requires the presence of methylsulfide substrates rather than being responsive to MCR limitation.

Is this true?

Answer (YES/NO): NO